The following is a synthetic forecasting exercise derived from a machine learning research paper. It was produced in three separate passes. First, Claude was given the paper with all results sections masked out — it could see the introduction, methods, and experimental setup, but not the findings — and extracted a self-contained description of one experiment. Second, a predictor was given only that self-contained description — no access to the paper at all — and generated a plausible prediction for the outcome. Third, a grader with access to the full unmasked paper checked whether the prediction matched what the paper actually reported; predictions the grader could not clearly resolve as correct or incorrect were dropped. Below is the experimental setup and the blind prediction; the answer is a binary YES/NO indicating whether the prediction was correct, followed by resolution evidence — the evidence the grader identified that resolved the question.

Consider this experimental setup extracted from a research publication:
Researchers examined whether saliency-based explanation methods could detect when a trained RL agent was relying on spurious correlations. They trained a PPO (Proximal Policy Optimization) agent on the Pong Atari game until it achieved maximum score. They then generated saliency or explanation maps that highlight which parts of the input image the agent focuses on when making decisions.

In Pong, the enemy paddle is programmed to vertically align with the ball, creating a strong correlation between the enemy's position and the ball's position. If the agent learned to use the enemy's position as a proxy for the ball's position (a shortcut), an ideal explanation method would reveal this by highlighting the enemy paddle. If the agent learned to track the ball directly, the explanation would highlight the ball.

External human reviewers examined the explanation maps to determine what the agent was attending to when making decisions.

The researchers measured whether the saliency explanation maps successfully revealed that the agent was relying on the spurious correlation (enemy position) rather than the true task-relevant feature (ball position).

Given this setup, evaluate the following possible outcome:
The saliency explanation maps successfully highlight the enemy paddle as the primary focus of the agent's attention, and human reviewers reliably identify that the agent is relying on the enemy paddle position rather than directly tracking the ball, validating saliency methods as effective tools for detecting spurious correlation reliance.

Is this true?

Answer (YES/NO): NO